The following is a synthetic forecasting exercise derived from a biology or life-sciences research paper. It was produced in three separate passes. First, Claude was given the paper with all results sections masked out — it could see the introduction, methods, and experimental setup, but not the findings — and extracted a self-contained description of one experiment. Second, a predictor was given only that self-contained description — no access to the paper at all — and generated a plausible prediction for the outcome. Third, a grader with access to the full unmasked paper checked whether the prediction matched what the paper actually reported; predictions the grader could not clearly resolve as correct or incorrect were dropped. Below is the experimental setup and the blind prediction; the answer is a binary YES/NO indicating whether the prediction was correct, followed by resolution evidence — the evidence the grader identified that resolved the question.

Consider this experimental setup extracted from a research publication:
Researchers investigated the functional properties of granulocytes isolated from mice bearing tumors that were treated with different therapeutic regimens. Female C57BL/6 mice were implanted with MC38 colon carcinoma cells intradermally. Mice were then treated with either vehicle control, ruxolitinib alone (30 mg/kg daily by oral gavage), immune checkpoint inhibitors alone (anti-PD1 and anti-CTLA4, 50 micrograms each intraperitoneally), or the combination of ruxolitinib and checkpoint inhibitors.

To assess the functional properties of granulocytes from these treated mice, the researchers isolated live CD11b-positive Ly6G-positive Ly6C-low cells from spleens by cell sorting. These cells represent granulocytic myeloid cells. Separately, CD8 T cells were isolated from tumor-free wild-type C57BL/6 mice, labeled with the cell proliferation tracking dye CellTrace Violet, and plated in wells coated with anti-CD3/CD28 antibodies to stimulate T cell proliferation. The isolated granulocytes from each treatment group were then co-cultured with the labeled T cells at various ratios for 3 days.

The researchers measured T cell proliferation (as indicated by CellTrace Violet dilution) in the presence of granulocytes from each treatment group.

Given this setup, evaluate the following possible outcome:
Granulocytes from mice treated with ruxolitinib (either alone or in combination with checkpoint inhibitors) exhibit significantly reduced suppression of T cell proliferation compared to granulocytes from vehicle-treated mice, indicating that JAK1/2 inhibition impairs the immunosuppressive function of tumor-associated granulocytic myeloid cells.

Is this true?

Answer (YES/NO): NO